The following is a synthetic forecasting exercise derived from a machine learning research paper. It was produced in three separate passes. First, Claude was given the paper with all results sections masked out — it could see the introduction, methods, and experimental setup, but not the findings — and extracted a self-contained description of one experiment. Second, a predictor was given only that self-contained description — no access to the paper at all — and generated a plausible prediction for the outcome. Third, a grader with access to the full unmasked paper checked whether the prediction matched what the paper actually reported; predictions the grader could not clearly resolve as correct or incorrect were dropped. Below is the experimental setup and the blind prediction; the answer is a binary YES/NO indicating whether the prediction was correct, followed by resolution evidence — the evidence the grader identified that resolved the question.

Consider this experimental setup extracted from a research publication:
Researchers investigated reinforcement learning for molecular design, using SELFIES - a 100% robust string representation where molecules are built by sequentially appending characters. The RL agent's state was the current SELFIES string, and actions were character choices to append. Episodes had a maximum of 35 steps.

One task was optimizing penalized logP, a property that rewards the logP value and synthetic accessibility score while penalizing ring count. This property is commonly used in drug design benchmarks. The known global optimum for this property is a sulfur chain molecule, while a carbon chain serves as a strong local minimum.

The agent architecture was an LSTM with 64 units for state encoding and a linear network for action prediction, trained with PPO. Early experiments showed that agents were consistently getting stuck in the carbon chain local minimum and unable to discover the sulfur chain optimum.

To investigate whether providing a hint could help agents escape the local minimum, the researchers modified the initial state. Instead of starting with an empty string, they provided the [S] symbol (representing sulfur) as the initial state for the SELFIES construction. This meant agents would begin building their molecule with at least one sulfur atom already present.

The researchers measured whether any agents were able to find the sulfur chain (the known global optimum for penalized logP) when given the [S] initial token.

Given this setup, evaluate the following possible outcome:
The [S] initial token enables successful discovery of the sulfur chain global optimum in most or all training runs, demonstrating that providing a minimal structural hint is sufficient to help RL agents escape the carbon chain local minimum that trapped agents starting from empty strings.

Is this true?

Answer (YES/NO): NO